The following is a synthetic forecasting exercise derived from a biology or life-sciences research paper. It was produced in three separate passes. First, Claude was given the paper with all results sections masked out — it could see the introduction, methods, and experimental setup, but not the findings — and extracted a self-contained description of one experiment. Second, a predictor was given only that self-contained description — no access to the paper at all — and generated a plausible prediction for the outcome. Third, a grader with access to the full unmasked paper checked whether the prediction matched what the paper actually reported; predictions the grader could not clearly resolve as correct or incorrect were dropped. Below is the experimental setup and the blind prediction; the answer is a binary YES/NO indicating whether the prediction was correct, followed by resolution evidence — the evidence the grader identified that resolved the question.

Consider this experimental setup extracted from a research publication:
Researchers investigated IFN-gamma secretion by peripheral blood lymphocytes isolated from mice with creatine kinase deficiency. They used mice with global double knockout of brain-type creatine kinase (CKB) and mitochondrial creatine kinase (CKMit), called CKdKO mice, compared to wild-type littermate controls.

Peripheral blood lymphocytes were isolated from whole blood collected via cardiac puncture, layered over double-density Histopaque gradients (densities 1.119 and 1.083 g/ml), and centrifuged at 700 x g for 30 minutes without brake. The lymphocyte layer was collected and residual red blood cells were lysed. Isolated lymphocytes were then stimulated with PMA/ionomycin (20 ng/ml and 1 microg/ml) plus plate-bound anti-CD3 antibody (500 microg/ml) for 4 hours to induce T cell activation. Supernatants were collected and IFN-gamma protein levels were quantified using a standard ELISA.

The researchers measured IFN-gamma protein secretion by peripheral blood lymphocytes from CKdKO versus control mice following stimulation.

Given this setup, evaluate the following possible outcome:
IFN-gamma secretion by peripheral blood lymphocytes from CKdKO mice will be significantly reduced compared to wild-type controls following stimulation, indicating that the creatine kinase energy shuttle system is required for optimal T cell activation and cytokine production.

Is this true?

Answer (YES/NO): YES